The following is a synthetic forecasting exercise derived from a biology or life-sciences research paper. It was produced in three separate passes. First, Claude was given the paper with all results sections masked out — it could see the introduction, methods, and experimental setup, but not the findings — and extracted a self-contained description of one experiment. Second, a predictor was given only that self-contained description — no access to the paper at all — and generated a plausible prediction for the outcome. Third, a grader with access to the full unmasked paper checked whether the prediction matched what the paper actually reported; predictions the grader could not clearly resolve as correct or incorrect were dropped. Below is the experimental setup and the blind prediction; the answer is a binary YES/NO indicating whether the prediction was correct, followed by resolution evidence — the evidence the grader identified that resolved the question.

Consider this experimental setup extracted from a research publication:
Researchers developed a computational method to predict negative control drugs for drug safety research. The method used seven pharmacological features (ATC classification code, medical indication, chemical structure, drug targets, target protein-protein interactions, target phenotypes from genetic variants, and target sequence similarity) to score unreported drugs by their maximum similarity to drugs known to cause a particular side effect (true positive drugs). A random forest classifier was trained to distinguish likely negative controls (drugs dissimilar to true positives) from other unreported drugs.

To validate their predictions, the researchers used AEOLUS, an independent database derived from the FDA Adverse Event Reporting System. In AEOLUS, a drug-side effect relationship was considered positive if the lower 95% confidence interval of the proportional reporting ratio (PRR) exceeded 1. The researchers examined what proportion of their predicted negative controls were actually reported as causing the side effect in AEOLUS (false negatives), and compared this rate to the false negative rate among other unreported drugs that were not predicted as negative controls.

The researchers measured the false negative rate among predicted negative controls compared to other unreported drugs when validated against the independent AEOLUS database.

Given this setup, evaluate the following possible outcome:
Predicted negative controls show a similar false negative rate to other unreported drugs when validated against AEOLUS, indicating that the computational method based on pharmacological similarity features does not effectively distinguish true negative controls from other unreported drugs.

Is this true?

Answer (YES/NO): NO